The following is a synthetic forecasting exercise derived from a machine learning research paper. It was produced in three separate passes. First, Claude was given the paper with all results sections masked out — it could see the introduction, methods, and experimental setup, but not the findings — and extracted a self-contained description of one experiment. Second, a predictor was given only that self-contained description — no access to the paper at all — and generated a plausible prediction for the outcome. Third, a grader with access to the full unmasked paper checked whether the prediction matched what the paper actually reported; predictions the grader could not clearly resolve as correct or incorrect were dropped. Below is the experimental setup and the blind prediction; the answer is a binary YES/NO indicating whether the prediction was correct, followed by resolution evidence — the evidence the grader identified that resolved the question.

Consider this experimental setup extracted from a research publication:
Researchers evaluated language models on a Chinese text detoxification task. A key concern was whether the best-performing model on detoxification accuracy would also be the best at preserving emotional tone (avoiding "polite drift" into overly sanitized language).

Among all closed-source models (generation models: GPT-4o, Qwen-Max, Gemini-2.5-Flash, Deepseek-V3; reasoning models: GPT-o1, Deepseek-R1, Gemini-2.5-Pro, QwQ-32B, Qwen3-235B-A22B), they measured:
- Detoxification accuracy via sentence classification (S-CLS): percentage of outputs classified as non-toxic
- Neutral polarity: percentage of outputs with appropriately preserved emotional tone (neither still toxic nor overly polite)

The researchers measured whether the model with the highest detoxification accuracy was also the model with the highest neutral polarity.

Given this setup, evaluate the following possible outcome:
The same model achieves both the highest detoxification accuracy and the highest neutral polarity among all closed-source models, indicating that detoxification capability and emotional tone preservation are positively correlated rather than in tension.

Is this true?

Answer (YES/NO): YES